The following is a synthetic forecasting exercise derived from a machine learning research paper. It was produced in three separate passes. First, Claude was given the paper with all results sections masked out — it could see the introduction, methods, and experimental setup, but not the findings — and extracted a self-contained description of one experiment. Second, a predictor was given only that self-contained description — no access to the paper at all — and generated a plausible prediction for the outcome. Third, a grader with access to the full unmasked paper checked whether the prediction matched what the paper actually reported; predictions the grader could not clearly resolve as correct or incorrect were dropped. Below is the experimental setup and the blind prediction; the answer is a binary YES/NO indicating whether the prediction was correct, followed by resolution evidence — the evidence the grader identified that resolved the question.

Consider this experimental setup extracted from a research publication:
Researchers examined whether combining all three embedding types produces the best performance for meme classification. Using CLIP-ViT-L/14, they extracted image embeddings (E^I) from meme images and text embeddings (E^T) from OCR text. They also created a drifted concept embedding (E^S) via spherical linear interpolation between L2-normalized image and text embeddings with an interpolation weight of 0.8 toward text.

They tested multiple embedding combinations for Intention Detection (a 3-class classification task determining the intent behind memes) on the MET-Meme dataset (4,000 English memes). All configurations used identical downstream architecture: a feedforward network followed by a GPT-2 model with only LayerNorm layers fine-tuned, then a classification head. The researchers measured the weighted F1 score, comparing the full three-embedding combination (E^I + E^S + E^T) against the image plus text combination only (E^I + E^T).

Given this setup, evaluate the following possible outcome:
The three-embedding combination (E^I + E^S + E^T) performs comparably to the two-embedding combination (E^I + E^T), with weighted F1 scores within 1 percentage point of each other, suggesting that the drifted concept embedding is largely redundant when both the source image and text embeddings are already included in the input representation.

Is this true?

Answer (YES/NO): NO